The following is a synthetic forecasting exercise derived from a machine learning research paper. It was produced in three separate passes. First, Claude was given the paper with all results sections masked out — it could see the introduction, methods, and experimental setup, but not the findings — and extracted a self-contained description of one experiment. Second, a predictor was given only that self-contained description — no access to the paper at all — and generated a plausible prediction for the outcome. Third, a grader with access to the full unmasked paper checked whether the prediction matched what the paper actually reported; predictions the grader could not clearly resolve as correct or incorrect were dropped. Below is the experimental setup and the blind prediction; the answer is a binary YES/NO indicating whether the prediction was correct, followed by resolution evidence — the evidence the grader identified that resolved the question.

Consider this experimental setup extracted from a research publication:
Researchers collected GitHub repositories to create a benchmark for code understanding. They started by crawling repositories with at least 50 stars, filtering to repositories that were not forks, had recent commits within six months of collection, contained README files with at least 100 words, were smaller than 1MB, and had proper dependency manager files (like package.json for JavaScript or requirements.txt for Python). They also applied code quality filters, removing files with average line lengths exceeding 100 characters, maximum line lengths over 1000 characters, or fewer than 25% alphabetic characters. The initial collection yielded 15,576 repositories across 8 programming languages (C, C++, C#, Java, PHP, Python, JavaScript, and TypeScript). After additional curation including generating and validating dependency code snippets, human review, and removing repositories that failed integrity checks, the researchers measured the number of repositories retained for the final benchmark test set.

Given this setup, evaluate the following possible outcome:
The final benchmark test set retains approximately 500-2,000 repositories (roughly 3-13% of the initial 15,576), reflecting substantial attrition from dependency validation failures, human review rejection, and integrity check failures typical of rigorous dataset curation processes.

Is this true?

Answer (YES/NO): NO